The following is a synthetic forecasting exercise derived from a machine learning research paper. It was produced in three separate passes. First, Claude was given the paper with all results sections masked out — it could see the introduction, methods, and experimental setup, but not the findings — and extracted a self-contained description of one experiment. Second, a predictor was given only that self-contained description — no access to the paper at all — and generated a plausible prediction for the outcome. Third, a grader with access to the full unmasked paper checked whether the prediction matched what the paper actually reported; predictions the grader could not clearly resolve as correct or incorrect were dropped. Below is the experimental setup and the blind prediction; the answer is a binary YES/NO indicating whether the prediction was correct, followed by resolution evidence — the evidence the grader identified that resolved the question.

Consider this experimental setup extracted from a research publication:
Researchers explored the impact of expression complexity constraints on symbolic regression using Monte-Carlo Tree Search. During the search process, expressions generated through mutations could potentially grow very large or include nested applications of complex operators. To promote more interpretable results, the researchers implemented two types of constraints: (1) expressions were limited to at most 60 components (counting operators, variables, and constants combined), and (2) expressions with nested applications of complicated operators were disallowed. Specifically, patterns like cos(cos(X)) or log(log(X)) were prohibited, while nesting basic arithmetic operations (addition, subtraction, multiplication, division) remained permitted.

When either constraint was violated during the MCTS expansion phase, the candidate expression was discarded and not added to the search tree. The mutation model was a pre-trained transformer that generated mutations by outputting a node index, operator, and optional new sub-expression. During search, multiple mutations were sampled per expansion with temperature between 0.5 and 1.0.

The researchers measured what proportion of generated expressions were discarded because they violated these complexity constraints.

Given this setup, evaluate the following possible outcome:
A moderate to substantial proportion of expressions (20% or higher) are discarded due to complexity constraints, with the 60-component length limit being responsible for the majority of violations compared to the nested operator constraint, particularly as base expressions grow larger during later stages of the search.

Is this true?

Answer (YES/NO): NO